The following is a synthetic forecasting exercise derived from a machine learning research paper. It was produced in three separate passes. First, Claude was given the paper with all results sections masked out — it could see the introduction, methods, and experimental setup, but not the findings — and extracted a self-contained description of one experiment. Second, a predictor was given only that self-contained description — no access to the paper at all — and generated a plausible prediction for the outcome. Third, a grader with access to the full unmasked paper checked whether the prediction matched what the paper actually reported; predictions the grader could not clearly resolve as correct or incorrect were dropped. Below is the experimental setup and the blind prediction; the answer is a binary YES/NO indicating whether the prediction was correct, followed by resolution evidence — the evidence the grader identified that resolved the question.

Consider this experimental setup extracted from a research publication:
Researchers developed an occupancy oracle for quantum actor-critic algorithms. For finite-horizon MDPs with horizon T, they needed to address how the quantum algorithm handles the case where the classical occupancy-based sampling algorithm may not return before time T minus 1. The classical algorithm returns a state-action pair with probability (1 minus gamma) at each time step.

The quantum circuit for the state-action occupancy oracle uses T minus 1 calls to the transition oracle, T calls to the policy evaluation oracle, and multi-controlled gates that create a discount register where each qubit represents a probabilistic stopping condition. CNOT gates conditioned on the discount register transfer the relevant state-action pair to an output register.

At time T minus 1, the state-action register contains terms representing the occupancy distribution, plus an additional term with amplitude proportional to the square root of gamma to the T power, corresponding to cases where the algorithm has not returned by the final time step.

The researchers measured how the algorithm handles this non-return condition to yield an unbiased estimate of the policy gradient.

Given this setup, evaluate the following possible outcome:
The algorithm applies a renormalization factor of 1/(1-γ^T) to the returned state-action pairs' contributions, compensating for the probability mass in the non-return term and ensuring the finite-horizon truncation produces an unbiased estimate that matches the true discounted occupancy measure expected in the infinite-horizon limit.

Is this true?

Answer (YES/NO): NO